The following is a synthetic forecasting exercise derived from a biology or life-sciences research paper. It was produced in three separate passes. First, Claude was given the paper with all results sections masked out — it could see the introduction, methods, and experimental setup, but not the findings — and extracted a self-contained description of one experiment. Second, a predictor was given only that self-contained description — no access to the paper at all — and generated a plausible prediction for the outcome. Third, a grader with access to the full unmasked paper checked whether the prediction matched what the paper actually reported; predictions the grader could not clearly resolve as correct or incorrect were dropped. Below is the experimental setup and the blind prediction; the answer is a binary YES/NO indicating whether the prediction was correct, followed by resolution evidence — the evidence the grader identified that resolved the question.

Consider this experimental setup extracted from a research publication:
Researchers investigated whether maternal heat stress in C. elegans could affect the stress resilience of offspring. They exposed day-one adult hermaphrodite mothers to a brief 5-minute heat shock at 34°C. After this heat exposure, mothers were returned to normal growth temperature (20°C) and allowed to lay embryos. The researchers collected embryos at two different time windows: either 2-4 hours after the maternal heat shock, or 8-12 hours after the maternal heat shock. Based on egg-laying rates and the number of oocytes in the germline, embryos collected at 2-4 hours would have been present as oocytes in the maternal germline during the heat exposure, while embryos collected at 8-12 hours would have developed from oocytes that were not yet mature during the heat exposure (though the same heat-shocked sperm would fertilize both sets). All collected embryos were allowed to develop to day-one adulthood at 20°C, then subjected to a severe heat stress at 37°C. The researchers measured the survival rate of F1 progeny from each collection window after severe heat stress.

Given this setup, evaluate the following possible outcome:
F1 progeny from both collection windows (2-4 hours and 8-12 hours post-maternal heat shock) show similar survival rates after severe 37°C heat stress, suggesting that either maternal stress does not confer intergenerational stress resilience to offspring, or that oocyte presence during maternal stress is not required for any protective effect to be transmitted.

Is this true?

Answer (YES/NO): NO